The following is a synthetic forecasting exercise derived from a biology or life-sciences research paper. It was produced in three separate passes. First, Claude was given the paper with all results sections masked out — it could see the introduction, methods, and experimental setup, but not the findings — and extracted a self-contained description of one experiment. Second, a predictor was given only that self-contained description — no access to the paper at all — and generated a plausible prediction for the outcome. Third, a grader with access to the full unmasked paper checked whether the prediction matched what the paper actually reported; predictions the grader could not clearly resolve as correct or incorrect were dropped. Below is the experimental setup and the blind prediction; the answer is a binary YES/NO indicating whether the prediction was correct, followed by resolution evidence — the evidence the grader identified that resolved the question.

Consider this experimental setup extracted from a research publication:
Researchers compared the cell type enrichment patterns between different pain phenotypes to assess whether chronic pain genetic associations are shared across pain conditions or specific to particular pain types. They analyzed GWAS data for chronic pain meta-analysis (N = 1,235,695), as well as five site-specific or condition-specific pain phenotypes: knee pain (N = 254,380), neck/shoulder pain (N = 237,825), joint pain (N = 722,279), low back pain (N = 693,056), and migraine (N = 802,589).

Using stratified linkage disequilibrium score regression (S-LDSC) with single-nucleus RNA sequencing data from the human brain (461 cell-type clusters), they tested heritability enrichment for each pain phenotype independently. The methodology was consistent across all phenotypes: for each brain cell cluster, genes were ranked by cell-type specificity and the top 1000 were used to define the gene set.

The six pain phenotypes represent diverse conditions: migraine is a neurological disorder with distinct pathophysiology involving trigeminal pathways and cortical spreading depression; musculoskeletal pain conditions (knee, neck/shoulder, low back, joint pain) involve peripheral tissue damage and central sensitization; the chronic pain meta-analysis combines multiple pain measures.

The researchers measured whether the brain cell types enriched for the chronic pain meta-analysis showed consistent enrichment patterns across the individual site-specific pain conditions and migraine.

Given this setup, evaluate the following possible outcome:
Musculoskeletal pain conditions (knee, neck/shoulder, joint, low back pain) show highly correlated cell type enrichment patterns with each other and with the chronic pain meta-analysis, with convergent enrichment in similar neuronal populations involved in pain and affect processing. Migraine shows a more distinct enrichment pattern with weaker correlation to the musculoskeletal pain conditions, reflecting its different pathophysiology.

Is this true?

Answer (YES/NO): NO